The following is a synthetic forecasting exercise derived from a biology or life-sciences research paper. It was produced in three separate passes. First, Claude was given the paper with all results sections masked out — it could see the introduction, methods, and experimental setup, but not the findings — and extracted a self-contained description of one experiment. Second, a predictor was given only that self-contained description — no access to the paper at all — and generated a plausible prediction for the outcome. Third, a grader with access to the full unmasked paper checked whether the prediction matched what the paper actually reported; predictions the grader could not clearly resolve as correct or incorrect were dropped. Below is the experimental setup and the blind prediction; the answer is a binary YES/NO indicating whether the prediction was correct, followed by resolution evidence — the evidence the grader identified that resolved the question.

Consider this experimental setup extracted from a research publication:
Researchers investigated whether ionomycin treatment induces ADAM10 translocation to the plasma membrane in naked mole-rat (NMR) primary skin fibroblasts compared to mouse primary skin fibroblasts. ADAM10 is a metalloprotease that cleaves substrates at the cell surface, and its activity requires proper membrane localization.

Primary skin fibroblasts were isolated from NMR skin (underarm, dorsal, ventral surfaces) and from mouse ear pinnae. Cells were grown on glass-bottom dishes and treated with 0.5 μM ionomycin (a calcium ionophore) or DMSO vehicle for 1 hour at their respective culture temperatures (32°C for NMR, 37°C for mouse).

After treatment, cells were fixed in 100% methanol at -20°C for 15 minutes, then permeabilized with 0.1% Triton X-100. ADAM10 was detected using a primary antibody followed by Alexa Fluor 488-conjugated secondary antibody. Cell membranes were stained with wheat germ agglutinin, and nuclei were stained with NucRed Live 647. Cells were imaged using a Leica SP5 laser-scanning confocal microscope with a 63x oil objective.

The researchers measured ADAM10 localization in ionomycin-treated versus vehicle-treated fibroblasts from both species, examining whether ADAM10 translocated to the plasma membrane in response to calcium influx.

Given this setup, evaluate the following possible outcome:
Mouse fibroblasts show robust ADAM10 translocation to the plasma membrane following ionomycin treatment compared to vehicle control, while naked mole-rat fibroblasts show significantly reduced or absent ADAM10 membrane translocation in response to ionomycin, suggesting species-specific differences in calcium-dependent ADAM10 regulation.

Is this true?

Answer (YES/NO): NO